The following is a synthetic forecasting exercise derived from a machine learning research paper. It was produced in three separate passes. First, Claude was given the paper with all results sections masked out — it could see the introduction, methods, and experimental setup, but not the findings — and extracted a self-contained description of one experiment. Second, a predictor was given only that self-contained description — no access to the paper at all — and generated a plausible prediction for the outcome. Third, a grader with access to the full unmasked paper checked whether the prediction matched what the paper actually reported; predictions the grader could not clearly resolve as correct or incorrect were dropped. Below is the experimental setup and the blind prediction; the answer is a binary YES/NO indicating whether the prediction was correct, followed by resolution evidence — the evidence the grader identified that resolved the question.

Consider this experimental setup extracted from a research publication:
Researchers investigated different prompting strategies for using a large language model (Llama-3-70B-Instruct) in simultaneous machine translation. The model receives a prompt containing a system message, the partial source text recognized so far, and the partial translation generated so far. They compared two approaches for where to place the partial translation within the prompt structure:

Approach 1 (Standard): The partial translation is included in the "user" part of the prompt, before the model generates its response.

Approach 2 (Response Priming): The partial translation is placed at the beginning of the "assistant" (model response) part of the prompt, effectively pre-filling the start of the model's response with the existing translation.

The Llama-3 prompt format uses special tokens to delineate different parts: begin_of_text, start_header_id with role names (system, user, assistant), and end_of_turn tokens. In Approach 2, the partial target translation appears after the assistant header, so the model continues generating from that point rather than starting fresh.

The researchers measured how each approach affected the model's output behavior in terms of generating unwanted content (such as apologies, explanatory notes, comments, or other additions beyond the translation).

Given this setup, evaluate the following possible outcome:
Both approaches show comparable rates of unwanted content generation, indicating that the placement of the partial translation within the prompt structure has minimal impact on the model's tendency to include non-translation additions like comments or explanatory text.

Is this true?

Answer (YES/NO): NO